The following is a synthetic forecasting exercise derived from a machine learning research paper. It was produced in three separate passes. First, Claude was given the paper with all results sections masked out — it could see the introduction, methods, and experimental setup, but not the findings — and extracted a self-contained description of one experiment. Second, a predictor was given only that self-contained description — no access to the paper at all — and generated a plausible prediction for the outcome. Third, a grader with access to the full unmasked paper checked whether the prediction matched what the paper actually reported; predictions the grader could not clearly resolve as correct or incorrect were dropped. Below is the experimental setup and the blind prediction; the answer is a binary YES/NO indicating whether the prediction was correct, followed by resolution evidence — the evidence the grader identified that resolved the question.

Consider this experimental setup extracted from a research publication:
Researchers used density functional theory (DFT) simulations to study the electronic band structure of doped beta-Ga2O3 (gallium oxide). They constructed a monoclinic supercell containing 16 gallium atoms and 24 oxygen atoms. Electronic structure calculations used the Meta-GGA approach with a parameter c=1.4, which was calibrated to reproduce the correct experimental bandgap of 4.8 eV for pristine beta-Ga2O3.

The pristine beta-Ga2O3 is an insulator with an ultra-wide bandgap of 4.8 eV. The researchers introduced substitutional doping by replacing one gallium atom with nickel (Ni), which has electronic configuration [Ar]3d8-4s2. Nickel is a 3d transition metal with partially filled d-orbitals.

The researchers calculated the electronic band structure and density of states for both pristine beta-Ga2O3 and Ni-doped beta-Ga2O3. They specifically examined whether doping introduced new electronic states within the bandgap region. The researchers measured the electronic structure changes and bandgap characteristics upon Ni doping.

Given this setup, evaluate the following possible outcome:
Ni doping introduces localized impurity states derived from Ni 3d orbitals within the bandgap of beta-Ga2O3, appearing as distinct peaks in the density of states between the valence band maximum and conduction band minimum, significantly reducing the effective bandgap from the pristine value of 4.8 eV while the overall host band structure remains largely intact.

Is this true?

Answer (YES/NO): NO